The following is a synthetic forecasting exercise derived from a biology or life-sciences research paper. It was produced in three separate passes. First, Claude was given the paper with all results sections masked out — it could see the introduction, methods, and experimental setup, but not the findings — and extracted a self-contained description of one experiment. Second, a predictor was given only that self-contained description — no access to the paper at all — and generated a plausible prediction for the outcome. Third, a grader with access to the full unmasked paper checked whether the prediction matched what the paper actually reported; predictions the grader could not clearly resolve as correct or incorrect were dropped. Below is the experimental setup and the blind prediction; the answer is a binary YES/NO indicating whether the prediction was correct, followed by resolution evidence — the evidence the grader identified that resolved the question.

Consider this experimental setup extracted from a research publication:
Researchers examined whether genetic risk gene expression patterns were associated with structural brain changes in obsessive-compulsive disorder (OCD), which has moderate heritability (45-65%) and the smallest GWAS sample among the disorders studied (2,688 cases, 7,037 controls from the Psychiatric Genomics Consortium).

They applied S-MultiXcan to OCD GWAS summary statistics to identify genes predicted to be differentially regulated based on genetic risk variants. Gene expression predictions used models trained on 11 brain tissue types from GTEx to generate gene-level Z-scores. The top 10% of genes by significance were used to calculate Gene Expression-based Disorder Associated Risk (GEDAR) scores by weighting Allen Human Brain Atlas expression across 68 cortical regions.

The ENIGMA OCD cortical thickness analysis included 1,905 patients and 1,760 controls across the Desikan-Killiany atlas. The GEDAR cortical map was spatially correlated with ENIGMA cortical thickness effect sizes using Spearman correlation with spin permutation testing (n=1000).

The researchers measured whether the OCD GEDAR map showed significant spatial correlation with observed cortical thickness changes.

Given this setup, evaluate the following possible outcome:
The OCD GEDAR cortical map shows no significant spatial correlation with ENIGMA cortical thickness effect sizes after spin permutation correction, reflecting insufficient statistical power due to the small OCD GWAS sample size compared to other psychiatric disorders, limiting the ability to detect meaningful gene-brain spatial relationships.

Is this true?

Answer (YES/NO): NO